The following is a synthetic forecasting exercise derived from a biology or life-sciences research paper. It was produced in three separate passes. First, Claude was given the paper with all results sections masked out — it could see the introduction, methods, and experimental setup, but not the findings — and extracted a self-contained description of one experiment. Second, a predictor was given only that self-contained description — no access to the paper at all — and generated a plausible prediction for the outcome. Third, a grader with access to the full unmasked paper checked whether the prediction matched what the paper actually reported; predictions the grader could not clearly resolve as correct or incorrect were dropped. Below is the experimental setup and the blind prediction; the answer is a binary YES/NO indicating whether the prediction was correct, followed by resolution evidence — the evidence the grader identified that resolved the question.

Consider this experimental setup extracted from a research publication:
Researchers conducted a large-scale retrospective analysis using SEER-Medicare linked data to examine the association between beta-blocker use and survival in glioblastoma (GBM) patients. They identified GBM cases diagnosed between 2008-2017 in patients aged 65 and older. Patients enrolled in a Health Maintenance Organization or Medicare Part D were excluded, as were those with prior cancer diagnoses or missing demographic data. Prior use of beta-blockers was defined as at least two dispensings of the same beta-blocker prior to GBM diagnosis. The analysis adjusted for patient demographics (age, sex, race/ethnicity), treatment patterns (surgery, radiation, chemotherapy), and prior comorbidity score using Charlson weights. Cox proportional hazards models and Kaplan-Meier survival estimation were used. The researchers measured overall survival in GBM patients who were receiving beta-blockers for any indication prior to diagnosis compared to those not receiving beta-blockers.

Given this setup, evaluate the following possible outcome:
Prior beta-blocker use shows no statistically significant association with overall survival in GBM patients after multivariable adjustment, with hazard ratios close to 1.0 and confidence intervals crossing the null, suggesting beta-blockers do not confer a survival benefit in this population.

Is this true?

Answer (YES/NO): NO